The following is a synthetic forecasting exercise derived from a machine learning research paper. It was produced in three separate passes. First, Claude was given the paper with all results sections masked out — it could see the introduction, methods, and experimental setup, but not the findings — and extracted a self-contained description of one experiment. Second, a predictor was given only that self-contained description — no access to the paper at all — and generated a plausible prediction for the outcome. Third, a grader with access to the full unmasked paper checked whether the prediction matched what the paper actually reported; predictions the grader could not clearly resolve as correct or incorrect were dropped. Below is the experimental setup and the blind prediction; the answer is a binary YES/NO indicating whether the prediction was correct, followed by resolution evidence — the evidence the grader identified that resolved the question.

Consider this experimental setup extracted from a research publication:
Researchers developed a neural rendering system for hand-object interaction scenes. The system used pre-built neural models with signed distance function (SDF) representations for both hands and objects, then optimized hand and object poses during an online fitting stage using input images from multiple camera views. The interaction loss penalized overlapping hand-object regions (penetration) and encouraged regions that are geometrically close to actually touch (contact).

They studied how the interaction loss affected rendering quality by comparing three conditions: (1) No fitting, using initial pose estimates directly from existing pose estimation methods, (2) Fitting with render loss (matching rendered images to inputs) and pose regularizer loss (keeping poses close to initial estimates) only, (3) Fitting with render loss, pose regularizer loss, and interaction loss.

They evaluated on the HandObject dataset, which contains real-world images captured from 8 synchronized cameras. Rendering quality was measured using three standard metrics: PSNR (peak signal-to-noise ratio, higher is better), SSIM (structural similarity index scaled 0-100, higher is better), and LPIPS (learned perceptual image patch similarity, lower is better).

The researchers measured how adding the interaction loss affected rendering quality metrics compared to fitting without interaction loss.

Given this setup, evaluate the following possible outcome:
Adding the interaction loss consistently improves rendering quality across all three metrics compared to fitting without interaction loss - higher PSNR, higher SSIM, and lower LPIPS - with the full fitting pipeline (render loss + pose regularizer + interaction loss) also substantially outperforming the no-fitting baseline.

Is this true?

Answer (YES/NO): NO